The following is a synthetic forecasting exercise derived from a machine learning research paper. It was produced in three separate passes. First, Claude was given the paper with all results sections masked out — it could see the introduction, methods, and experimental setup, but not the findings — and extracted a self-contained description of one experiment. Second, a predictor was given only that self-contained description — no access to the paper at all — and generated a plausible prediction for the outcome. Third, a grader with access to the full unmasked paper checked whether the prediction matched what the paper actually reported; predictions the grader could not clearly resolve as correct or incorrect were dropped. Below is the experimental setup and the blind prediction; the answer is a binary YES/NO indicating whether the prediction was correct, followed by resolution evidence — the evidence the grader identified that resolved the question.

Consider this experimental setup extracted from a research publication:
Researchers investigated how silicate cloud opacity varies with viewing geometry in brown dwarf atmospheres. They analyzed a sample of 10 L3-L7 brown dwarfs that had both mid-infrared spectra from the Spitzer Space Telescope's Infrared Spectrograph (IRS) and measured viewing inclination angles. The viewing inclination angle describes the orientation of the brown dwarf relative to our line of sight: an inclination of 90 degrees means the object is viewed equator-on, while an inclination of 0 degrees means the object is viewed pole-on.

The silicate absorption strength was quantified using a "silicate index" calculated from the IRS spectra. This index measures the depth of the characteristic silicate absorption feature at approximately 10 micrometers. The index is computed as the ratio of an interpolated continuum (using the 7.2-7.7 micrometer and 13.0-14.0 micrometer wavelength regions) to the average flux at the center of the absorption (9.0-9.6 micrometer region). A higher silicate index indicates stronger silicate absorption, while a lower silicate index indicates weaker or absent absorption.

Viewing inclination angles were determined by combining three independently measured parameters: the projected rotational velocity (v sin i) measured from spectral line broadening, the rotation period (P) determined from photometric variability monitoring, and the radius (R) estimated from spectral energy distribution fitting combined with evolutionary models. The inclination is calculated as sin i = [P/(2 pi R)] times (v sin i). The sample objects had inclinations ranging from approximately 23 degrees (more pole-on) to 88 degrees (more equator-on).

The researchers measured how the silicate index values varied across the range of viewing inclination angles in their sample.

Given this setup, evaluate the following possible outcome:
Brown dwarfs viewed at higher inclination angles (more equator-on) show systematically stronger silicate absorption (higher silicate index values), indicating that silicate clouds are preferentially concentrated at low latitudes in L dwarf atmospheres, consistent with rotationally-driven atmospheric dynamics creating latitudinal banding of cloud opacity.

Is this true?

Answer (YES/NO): YES